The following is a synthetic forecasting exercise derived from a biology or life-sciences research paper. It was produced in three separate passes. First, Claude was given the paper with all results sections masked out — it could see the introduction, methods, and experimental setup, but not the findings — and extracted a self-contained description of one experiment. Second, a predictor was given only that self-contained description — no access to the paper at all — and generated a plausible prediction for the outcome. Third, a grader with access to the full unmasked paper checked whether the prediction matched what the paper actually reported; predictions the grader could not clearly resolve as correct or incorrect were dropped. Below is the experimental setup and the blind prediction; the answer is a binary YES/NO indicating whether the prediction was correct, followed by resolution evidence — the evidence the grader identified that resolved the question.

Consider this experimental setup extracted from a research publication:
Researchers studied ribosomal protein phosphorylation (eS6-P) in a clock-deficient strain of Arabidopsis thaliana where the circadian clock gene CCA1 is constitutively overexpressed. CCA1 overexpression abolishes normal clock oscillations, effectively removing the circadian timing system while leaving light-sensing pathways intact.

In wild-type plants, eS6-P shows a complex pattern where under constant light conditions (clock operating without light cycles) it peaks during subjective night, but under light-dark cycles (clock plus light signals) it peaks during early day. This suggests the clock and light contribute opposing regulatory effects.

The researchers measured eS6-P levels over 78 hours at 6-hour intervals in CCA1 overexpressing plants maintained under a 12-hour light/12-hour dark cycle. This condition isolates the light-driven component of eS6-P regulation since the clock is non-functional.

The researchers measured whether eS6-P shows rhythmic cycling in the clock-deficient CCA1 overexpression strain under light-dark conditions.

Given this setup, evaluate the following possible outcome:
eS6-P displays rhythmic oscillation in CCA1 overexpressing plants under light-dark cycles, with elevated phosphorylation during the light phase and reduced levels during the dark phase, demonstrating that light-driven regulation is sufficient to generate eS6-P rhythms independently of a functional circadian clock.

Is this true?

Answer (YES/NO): YES